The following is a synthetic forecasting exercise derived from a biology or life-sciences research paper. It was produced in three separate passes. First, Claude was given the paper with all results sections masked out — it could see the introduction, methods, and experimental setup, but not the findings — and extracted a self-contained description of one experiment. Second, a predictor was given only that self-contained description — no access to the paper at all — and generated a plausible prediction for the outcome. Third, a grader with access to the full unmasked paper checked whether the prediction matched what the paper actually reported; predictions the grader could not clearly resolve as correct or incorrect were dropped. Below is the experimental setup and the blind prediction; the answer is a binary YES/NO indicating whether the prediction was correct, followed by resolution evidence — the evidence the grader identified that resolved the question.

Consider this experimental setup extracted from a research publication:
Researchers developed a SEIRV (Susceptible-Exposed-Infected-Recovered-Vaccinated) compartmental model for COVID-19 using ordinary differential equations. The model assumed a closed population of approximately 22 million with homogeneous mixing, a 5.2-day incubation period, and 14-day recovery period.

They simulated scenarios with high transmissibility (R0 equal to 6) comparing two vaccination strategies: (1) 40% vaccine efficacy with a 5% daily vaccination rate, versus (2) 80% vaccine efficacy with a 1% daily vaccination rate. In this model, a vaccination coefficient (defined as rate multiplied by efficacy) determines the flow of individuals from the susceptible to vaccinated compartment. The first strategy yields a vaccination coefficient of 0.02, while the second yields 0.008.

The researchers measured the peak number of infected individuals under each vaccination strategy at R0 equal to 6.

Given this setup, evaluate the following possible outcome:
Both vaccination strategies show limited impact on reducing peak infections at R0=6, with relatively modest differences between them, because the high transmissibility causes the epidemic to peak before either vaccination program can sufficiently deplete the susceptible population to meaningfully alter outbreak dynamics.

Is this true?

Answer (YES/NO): NO